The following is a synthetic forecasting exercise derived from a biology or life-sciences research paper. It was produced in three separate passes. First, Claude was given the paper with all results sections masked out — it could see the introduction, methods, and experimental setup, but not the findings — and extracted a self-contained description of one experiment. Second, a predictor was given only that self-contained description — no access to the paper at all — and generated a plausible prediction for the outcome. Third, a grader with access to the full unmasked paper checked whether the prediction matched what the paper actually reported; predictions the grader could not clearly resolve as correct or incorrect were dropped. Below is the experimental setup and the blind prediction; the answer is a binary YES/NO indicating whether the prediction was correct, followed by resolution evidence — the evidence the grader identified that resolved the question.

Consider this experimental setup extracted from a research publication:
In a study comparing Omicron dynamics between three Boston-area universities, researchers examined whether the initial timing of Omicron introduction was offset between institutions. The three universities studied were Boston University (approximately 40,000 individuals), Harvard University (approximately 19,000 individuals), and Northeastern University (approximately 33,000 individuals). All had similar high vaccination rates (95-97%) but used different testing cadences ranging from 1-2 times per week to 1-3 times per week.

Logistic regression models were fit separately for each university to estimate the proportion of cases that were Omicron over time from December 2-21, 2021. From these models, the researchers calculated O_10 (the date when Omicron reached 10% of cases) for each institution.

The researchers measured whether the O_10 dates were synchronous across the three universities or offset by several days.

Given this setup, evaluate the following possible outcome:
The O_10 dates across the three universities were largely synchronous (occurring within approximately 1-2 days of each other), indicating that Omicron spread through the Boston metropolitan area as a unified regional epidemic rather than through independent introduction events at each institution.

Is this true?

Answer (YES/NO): NO